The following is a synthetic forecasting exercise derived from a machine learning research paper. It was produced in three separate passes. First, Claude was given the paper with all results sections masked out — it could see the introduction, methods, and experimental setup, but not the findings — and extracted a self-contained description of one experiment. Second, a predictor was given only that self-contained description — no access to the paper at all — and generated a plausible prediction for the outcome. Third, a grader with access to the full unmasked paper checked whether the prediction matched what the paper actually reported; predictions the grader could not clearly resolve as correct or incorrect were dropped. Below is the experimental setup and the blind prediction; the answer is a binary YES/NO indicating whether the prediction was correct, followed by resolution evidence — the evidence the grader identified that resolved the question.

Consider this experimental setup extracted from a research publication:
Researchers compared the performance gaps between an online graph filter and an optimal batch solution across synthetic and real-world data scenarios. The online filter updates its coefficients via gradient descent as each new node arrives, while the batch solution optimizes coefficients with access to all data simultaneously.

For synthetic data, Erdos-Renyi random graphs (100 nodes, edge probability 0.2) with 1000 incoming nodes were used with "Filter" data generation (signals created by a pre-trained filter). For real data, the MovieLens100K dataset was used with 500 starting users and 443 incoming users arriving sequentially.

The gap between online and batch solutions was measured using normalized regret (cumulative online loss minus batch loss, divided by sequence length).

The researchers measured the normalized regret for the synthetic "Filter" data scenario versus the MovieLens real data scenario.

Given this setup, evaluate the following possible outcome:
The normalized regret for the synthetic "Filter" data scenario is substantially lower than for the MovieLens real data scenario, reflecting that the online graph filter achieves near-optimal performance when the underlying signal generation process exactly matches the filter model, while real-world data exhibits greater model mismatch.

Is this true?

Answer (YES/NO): YES